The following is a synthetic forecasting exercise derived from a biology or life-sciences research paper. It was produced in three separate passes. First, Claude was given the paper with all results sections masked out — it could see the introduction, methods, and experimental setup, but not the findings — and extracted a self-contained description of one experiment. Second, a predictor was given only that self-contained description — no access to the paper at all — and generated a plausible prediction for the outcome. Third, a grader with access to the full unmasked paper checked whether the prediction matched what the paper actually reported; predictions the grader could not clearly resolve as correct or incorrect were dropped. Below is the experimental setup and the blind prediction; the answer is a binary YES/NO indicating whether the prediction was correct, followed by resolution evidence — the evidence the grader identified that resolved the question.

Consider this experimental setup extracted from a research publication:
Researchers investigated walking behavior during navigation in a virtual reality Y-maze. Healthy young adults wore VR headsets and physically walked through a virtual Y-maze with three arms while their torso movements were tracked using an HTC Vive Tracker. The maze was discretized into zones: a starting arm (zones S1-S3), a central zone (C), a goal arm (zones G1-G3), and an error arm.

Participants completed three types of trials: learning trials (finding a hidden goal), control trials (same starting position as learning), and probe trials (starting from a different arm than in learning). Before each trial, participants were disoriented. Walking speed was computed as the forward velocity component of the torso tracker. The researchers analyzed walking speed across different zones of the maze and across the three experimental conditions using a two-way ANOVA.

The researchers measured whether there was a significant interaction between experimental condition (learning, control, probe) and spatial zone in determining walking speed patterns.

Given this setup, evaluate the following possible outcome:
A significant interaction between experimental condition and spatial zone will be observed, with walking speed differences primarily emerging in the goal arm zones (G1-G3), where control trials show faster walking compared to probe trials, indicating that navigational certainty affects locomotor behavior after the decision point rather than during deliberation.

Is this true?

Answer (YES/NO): NO